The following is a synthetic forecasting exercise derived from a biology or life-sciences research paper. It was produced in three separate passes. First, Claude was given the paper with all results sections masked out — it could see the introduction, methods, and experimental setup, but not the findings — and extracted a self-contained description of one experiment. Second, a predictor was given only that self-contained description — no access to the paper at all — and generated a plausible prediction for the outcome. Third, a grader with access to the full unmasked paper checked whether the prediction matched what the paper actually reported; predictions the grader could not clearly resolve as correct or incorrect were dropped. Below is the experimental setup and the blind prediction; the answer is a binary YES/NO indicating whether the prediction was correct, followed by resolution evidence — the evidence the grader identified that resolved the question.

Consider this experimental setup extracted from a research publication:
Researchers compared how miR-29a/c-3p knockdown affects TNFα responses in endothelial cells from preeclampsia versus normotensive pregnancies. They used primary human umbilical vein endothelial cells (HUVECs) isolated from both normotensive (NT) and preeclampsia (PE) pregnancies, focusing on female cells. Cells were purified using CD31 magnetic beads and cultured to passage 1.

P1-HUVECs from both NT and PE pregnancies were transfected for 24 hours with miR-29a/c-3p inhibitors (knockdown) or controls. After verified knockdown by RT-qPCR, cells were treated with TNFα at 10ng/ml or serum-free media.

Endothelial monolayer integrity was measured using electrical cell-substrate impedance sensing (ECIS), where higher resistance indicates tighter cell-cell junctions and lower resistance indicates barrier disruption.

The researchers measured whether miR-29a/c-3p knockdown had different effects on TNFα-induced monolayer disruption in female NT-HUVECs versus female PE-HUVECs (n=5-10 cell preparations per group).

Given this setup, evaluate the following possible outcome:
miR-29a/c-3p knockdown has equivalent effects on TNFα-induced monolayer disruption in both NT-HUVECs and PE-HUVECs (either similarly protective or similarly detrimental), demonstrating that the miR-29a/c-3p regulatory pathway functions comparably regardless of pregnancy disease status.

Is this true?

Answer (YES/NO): NO